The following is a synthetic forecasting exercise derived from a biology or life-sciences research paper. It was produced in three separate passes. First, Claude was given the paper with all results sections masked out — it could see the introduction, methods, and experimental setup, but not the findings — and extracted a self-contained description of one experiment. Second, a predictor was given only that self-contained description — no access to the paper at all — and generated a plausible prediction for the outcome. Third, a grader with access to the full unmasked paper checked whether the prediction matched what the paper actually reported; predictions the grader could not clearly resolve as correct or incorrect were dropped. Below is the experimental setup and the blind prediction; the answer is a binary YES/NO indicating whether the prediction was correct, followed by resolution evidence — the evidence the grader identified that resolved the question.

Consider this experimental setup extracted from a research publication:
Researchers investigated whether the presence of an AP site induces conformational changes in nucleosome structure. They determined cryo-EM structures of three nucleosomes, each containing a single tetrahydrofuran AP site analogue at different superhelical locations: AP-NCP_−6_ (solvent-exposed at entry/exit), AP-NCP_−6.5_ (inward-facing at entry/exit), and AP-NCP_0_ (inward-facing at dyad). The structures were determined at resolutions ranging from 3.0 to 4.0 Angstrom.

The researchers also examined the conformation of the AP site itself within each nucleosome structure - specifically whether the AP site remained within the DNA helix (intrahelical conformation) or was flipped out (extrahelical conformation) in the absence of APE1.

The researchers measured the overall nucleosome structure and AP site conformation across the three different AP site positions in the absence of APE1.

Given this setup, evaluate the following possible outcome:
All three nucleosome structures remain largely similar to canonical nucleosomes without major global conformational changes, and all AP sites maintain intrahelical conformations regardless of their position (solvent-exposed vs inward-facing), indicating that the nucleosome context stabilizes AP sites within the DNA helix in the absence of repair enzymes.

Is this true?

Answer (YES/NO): YES